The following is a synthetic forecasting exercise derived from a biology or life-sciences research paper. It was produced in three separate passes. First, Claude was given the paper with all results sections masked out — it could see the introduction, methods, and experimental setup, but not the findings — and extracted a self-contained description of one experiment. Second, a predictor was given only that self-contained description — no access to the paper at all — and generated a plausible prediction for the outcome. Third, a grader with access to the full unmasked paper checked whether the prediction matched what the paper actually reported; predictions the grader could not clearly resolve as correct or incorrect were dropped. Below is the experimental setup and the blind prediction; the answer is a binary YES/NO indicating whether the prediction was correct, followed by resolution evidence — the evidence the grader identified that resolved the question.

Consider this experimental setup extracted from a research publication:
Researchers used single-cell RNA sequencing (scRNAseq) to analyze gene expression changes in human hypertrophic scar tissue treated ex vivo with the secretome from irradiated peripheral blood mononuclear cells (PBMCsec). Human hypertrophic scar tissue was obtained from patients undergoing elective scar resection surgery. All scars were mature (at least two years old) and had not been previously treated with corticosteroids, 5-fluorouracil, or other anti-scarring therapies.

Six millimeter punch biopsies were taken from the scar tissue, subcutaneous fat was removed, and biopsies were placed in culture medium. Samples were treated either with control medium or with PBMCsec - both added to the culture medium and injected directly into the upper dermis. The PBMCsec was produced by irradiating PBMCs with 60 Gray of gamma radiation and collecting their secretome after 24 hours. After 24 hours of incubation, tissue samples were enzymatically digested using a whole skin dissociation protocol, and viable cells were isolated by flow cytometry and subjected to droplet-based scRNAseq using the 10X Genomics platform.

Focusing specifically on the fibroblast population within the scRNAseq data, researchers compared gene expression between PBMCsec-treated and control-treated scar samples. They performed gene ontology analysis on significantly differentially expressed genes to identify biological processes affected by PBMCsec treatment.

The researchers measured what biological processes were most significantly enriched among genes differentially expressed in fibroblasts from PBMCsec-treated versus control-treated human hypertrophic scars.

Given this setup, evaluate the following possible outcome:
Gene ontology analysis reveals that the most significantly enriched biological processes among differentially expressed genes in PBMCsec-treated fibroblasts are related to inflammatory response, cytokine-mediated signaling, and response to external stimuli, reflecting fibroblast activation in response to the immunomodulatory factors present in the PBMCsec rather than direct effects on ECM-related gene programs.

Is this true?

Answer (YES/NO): NO